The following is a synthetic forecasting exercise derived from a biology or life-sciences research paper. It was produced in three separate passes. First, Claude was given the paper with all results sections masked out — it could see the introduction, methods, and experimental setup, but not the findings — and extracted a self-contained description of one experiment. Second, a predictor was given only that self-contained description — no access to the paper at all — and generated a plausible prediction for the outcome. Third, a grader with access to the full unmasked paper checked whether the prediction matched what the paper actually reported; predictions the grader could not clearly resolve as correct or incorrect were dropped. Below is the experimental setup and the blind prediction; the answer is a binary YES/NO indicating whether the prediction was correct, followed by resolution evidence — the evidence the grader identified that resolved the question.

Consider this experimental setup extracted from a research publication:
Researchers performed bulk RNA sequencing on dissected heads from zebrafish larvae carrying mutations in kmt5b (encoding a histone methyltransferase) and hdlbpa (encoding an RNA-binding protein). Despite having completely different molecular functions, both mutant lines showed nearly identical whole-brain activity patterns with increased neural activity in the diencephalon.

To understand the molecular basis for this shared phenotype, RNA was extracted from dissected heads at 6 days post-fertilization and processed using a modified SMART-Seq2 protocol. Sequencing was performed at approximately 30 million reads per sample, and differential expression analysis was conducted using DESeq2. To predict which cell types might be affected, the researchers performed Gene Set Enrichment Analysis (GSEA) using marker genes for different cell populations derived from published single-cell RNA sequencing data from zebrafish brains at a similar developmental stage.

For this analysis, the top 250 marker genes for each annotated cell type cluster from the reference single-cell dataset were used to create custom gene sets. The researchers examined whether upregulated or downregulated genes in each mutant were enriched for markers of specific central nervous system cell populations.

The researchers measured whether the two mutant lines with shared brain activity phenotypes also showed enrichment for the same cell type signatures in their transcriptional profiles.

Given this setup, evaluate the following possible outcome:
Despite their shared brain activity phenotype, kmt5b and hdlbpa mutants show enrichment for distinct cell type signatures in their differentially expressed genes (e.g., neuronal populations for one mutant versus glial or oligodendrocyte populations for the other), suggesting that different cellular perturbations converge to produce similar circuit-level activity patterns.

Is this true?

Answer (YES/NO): NO